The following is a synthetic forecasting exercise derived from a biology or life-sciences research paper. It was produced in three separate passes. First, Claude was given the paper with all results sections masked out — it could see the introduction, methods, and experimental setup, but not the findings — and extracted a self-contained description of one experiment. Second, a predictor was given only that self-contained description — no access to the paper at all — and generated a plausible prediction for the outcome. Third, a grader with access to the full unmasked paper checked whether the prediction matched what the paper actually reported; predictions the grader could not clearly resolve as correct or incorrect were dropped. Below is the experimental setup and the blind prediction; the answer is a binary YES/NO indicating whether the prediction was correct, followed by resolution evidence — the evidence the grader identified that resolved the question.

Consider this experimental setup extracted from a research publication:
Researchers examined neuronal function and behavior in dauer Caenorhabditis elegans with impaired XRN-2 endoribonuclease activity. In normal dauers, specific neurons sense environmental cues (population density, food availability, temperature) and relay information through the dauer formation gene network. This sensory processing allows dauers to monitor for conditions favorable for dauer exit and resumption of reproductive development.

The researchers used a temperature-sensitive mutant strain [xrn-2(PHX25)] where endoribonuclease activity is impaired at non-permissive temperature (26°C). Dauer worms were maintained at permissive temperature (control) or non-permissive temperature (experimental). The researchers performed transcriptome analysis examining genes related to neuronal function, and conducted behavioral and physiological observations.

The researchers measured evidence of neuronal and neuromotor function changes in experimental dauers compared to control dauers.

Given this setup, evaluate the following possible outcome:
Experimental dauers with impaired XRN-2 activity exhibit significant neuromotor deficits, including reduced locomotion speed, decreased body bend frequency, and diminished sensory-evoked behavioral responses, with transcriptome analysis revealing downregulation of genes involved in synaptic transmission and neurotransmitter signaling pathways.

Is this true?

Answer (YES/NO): NO